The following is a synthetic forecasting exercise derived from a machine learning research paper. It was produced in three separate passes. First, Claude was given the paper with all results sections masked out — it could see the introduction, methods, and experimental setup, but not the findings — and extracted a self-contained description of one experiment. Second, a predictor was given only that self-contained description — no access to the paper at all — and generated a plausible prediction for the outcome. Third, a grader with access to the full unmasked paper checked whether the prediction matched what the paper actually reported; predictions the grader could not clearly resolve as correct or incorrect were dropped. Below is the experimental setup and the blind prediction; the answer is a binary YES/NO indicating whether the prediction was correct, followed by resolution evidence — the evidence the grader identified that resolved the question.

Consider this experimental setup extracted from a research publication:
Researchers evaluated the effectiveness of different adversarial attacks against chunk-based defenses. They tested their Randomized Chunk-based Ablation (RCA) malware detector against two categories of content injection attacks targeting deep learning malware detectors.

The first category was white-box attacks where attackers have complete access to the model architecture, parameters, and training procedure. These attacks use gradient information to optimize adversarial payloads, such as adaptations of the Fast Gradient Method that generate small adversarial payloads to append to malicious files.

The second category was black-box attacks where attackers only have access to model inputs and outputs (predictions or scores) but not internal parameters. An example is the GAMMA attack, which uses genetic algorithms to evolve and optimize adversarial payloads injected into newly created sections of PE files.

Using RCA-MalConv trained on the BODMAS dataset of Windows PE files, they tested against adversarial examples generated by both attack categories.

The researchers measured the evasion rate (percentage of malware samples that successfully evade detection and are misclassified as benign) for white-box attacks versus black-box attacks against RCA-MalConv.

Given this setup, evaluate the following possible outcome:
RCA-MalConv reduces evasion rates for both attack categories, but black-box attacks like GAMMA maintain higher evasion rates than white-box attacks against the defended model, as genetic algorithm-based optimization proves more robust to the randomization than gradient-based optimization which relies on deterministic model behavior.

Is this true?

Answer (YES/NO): NO